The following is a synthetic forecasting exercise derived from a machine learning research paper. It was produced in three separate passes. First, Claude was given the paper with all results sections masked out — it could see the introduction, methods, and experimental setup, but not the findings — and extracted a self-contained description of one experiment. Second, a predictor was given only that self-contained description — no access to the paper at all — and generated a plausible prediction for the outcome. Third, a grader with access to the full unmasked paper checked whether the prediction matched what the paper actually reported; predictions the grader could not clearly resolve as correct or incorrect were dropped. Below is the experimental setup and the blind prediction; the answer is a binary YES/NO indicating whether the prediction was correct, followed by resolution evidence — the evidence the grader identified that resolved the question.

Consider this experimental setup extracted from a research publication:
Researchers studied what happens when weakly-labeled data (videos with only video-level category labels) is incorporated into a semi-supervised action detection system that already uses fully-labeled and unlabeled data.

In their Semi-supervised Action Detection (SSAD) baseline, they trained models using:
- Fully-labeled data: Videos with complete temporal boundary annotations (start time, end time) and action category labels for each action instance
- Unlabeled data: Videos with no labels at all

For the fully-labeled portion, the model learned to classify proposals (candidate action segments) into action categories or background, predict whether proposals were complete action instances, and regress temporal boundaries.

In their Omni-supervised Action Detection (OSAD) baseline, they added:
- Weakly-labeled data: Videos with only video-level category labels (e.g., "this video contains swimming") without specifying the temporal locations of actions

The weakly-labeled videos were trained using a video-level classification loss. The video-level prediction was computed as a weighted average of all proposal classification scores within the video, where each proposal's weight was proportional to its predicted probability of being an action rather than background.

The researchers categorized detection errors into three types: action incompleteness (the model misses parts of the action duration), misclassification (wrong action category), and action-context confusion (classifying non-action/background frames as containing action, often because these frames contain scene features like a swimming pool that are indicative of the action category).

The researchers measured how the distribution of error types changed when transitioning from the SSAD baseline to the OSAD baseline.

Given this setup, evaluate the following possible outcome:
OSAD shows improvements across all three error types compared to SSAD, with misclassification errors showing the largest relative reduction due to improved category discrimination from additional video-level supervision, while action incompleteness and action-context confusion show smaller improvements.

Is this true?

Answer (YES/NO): NO